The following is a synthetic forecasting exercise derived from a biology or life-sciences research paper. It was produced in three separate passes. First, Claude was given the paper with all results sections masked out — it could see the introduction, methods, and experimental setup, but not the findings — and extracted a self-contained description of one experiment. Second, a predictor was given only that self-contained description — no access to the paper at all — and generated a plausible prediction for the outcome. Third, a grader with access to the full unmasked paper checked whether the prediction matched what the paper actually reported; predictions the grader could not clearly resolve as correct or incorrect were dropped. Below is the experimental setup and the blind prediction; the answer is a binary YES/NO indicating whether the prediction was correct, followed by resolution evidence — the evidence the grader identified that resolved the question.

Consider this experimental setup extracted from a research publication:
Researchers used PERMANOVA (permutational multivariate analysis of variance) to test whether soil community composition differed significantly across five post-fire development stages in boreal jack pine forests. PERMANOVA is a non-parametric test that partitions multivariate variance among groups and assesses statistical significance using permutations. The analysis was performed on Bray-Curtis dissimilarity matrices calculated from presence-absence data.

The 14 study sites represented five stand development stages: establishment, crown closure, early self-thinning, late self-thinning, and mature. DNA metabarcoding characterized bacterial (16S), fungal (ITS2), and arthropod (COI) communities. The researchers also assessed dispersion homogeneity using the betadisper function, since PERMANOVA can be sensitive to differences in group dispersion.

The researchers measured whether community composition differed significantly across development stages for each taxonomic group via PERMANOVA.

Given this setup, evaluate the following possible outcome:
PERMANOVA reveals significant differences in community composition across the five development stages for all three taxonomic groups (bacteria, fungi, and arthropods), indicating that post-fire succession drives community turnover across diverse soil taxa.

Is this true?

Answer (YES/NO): YES